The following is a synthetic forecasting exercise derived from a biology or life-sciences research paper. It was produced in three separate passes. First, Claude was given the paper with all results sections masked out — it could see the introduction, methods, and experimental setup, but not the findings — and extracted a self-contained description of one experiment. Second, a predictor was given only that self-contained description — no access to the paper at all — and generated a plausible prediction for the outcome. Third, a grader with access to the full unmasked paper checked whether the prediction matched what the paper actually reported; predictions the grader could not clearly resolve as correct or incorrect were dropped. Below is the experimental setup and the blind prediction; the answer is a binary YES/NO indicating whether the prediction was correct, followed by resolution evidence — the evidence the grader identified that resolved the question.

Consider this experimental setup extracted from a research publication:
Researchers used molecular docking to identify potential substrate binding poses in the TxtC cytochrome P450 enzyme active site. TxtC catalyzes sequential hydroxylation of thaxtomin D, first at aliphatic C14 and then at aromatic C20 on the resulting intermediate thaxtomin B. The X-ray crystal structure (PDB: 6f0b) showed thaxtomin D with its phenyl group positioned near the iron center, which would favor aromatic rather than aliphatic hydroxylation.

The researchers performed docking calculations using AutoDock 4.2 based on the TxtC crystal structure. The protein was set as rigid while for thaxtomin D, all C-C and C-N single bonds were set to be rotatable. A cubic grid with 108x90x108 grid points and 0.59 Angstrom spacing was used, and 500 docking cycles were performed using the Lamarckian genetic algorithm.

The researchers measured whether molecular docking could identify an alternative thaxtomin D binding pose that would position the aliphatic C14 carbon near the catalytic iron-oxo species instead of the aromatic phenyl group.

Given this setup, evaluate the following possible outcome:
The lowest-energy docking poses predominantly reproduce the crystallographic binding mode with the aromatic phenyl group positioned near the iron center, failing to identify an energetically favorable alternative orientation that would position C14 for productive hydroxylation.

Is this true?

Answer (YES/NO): NO